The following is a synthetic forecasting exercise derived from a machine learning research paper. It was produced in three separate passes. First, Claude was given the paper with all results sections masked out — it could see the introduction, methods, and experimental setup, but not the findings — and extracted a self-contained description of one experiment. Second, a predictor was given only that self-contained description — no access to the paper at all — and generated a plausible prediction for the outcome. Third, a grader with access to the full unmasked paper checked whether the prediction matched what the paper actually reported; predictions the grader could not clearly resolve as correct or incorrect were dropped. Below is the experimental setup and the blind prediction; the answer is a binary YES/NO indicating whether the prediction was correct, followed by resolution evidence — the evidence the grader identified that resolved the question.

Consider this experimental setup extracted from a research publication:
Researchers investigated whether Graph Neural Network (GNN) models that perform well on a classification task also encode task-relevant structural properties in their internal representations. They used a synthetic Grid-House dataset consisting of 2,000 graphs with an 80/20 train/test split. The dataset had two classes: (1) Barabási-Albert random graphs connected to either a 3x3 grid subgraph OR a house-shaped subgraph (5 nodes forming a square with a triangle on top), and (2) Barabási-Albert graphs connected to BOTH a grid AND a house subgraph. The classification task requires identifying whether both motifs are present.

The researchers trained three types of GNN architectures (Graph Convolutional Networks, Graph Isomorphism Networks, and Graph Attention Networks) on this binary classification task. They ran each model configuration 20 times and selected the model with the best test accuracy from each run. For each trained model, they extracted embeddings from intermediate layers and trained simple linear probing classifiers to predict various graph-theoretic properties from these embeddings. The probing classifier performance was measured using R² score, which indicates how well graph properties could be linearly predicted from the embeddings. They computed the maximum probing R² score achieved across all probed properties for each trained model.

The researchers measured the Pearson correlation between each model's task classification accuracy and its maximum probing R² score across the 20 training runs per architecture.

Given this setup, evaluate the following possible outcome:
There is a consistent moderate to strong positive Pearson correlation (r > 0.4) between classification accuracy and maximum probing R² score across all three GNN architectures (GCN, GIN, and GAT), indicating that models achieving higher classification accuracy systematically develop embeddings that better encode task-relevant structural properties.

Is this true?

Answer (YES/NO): YES